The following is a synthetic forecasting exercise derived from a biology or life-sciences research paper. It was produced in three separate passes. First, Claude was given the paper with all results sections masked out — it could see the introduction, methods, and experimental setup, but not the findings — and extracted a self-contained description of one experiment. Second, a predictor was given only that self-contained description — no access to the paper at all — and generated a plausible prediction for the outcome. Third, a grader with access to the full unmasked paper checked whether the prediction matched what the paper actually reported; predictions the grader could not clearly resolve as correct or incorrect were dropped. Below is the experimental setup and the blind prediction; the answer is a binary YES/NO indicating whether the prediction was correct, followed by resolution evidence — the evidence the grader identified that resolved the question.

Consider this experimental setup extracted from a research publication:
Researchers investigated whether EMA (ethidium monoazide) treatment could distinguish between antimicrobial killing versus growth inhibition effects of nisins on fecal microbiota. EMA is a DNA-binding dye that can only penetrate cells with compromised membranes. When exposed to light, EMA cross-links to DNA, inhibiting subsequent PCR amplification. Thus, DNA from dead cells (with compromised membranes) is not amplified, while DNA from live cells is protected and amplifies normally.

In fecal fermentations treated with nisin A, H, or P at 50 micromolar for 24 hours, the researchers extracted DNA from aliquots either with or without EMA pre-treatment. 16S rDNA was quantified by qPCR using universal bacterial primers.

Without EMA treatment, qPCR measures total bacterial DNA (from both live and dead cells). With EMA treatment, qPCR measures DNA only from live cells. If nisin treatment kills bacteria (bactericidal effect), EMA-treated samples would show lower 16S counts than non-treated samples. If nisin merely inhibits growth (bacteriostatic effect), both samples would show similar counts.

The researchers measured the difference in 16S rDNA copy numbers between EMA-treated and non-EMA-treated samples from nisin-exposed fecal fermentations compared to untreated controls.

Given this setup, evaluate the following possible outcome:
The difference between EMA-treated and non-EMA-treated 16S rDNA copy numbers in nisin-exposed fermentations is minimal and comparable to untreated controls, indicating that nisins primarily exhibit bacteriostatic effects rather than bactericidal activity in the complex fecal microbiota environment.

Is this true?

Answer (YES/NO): NO